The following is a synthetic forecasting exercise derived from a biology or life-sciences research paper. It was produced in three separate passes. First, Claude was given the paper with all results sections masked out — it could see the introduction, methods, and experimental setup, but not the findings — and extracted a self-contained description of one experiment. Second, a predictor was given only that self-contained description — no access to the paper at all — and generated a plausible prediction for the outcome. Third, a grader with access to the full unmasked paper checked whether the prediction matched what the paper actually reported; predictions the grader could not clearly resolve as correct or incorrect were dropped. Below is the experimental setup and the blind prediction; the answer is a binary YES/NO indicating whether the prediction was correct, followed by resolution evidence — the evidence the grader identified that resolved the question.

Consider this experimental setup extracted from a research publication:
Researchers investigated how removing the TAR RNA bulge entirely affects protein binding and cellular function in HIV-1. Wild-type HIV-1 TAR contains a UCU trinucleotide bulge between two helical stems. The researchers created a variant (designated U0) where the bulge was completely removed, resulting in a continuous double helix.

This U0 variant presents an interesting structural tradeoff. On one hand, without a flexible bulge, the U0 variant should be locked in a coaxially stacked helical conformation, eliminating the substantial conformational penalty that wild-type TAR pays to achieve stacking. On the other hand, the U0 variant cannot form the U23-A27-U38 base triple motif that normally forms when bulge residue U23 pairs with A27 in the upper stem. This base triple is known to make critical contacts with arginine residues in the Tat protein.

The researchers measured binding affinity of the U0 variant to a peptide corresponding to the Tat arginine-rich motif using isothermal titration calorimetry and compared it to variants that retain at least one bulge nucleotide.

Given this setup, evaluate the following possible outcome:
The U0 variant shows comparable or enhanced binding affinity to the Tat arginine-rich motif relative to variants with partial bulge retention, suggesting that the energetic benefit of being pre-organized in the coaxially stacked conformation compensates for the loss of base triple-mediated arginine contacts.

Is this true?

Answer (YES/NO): YES